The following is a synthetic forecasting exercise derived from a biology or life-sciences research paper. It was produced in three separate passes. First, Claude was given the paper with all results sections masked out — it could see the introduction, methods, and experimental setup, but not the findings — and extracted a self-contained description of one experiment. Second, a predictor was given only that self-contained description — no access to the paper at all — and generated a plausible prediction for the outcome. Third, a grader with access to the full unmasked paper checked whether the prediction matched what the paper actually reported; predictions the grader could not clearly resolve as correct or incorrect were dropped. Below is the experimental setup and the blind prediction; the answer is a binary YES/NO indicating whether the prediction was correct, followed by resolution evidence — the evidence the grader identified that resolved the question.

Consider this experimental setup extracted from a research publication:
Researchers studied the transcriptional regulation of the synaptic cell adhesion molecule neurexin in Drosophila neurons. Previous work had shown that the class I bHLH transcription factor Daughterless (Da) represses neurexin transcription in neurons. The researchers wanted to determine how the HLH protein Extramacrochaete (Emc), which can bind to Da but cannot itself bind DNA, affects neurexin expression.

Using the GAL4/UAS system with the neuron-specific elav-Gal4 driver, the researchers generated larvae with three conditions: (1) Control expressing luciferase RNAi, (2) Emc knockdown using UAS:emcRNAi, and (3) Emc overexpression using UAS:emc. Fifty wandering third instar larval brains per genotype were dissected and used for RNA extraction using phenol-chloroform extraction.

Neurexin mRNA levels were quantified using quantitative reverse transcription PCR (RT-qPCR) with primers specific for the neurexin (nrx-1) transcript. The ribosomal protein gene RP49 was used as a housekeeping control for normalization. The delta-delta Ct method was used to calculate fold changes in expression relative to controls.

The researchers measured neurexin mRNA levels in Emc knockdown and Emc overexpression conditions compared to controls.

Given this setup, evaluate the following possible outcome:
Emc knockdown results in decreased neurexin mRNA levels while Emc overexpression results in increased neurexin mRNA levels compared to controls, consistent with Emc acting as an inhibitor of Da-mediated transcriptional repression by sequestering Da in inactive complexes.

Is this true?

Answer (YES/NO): YES